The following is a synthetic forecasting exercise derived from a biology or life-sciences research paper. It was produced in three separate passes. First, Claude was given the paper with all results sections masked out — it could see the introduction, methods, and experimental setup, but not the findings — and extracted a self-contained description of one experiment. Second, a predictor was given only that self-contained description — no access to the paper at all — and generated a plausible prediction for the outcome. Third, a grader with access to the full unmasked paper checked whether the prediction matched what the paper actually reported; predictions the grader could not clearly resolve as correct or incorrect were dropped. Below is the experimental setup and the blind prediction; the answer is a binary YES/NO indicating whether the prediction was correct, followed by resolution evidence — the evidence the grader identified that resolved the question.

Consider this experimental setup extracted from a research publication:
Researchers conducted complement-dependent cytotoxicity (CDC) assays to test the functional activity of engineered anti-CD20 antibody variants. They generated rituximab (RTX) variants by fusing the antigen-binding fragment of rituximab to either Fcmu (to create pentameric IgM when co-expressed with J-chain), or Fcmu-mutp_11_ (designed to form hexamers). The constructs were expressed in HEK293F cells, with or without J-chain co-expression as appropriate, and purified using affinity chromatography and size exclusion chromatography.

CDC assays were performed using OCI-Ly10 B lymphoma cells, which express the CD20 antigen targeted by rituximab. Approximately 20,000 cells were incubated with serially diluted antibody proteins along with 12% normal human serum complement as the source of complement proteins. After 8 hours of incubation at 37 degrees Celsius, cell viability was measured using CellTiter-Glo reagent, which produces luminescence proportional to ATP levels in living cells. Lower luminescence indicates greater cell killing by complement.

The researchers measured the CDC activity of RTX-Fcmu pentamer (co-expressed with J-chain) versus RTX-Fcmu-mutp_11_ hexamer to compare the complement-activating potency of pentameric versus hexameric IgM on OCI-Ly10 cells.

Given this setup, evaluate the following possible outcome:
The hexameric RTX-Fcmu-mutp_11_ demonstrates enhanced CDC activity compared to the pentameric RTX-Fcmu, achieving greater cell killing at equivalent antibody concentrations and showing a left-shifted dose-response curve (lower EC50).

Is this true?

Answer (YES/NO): YES